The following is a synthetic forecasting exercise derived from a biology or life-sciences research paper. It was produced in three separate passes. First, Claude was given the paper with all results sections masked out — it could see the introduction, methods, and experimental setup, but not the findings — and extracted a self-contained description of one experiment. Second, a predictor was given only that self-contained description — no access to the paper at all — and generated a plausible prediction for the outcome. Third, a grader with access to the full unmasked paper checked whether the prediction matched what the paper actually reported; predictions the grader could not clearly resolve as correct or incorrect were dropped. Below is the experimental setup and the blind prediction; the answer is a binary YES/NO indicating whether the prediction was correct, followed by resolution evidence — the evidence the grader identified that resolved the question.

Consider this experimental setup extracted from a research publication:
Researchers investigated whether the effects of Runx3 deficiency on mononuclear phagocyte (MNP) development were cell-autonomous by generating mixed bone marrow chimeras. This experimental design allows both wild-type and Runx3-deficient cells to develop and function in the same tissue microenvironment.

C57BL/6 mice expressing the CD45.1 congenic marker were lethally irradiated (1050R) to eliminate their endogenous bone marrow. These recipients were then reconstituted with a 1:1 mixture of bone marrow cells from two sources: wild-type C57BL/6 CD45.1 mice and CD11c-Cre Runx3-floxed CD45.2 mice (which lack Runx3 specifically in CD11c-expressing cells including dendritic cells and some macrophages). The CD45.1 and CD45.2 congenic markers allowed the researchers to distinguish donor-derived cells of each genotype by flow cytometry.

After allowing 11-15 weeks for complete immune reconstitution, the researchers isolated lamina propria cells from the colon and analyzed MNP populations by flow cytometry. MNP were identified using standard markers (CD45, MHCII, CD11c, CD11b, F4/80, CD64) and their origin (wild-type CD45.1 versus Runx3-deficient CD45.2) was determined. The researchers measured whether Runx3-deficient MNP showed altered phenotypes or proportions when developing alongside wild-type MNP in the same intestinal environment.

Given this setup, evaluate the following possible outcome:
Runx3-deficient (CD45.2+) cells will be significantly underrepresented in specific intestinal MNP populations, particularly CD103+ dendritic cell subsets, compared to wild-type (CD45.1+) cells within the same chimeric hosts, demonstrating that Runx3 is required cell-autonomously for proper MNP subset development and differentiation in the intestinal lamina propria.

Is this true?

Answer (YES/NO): NO